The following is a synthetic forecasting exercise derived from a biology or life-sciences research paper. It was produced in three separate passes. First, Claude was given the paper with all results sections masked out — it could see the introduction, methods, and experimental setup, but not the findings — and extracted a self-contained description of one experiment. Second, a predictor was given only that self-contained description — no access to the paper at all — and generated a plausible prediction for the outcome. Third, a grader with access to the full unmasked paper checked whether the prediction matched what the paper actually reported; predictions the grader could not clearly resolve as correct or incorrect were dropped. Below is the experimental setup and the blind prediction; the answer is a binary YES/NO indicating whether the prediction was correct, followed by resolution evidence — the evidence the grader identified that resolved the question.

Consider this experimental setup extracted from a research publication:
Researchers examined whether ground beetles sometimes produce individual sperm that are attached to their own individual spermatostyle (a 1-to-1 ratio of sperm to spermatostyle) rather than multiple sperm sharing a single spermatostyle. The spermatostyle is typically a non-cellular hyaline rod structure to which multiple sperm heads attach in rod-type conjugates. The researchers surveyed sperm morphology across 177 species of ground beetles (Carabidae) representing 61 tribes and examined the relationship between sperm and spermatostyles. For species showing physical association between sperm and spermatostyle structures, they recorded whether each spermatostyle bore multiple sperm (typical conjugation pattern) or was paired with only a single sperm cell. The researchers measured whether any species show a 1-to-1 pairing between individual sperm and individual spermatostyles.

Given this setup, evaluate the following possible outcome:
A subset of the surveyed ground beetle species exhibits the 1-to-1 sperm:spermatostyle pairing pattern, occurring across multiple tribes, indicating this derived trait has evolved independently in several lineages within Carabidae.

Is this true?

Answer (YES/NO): NO